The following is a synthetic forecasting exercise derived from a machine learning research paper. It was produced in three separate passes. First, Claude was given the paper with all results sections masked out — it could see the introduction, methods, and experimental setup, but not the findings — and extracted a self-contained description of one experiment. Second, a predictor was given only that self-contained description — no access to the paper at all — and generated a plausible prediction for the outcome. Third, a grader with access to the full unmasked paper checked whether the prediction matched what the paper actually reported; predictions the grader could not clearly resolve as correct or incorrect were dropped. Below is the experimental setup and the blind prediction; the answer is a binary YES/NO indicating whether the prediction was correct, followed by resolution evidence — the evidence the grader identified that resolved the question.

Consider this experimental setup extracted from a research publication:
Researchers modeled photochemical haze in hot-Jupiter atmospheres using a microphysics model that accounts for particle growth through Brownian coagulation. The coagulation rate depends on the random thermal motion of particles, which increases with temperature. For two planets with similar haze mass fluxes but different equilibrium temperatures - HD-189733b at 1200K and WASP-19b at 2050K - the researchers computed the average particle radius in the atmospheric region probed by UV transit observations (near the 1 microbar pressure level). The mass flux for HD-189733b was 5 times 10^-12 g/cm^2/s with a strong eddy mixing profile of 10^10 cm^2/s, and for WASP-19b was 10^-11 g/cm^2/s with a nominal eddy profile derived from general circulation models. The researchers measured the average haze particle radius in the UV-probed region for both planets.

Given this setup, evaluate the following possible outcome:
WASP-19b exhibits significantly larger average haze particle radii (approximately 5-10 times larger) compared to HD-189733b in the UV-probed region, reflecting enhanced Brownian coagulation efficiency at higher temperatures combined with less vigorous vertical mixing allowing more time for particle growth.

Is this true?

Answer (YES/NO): NO